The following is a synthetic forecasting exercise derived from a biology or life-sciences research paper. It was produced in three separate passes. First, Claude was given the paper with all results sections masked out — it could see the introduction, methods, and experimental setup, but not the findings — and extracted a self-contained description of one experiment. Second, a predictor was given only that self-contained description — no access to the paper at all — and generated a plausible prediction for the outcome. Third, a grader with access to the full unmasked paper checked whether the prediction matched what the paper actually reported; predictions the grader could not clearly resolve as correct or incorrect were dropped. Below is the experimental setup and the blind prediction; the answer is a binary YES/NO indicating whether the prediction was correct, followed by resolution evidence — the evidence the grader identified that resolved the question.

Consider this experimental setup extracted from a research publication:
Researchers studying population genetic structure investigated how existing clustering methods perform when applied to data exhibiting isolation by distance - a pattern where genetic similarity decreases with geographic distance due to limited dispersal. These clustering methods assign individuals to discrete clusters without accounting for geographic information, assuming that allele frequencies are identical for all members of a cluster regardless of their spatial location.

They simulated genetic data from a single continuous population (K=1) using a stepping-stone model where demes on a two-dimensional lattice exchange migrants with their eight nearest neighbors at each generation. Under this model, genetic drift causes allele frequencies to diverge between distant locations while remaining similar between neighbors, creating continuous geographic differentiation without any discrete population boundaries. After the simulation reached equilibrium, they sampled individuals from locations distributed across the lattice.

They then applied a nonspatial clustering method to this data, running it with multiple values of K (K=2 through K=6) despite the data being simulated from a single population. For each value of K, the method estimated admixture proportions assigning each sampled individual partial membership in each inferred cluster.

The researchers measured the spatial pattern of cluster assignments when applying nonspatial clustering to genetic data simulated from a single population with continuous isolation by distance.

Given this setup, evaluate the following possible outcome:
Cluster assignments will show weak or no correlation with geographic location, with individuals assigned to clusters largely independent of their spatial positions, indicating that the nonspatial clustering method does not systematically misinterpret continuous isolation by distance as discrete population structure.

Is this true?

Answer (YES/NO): NO